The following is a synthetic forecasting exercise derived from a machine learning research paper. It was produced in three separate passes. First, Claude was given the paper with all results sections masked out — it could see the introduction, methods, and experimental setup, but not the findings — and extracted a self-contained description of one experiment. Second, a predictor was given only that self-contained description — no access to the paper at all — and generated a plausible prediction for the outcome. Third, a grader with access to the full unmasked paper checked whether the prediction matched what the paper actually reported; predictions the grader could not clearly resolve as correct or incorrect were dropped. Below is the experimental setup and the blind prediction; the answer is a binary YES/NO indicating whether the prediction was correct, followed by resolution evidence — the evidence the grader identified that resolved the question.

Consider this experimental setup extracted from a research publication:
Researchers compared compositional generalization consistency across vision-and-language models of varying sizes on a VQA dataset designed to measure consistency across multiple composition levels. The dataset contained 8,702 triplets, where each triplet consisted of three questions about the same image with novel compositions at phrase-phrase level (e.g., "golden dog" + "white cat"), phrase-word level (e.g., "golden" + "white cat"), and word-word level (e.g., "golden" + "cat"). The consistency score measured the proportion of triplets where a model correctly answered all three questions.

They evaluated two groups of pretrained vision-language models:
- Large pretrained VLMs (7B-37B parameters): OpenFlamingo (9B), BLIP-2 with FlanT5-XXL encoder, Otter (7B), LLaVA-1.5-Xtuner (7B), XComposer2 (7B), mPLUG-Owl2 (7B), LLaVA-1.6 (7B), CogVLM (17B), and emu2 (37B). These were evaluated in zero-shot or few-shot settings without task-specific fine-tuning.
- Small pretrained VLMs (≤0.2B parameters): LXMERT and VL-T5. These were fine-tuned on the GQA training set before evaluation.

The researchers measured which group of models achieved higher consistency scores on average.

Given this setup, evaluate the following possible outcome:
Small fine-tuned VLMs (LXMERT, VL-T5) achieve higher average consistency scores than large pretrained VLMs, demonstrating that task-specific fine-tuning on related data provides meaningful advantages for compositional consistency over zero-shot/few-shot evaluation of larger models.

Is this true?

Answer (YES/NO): YES